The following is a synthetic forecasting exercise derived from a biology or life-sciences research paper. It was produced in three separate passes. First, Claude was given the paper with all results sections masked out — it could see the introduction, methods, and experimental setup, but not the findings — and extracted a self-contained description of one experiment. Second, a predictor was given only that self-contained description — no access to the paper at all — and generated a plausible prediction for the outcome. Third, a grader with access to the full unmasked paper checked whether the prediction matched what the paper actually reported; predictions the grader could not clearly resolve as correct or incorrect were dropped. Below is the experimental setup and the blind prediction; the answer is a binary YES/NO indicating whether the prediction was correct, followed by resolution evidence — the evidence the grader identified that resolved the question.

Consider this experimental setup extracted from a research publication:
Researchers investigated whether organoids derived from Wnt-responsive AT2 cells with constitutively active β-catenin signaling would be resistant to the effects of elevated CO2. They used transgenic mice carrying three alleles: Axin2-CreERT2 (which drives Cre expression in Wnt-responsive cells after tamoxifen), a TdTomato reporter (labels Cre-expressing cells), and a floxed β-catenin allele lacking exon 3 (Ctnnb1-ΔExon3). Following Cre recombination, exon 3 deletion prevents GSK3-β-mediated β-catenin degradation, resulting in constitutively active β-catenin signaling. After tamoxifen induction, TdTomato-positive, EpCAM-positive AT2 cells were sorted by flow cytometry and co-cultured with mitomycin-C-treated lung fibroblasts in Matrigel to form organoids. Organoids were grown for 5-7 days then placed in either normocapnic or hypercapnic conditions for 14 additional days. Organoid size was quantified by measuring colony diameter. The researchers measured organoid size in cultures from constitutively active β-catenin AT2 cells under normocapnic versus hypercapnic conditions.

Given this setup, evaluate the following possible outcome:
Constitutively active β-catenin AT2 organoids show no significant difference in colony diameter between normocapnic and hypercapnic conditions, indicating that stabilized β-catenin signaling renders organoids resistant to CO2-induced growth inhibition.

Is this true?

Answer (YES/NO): YES